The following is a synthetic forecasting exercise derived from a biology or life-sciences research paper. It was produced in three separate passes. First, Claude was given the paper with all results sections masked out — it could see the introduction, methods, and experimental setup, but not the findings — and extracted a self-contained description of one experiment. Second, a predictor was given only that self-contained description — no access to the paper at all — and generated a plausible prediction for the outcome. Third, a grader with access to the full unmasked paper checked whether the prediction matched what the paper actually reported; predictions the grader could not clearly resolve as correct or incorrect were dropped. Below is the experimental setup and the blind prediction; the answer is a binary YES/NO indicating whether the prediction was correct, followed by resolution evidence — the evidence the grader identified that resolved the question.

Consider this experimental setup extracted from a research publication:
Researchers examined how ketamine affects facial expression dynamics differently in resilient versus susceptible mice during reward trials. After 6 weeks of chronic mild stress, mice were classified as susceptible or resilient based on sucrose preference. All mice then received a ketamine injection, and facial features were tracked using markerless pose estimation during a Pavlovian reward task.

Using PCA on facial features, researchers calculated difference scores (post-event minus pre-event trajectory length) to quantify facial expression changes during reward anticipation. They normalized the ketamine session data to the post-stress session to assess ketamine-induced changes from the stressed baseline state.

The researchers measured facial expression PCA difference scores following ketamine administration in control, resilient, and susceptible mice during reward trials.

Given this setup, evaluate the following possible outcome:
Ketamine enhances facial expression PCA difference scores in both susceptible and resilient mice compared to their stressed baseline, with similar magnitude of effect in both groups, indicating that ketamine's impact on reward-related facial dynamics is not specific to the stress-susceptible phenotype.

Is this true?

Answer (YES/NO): NO